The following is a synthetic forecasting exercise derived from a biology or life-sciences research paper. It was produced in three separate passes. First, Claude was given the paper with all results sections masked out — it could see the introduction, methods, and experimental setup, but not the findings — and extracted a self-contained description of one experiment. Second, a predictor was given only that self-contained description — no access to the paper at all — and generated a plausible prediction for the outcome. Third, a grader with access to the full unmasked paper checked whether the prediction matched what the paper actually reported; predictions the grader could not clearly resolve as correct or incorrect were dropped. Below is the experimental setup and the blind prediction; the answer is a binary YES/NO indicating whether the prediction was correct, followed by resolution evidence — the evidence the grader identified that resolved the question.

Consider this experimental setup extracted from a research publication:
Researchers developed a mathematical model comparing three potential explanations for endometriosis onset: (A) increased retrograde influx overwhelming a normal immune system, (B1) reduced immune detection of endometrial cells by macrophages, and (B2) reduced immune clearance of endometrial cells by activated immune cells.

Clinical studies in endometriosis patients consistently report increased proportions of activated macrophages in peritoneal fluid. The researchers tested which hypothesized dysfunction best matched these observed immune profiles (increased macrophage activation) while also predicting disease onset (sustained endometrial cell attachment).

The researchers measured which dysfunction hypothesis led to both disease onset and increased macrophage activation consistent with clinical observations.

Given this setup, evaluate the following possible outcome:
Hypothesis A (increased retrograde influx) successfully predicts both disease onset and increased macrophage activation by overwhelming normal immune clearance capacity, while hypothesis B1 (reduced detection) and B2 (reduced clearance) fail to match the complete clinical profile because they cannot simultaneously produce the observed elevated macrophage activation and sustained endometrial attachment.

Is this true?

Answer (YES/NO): NO